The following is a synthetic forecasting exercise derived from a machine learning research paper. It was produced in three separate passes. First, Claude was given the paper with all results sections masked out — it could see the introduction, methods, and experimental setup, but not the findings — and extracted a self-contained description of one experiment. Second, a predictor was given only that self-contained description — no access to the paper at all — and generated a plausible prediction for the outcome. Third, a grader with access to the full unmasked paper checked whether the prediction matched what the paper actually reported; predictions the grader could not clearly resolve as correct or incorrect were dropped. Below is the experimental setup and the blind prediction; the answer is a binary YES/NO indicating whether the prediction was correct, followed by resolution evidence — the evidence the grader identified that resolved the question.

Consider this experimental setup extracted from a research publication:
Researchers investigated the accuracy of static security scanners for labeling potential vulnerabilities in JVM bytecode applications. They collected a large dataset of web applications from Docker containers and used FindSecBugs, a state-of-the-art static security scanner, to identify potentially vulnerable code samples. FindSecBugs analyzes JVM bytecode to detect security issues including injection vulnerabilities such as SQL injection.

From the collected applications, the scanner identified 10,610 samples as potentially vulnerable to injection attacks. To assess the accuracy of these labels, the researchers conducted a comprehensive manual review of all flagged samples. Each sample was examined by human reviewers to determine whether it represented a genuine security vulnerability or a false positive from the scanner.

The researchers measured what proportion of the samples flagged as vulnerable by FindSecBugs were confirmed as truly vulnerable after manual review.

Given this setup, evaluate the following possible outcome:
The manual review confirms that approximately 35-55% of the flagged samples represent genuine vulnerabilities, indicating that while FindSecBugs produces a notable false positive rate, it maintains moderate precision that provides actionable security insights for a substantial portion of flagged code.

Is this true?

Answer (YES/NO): NO